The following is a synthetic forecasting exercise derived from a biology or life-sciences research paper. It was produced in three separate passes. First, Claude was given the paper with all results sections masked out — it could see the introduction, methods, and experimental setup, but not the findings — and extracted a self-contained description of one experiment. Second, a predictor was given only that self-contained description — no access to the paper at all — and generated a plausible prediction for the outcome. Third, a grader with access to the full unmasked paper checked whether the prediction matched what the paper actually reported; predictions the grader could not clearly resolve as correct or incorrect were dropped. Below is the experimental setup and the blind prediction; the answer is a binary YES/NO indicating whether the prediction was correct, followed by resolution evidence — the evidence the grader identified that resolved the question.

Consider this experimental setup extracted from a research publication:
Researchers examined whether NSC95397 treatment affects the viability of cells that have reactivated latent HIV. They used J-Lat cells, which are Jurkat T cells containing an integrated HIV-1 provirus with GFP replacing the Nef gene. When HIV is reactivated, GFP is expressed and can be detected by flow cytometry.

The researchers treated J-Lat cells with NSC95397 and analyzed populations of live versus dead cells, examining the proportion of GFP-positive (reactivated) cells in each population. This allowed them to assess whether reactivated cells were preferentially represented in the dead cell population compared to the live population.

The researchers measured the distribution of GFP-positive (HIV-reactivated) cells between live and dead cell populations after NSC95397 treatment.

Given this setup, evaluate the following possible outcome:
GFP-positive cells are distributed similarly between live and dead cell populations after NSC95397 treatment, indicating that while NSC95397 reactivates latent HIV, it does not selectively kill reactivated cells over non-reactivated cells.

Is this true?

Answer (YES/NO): NO